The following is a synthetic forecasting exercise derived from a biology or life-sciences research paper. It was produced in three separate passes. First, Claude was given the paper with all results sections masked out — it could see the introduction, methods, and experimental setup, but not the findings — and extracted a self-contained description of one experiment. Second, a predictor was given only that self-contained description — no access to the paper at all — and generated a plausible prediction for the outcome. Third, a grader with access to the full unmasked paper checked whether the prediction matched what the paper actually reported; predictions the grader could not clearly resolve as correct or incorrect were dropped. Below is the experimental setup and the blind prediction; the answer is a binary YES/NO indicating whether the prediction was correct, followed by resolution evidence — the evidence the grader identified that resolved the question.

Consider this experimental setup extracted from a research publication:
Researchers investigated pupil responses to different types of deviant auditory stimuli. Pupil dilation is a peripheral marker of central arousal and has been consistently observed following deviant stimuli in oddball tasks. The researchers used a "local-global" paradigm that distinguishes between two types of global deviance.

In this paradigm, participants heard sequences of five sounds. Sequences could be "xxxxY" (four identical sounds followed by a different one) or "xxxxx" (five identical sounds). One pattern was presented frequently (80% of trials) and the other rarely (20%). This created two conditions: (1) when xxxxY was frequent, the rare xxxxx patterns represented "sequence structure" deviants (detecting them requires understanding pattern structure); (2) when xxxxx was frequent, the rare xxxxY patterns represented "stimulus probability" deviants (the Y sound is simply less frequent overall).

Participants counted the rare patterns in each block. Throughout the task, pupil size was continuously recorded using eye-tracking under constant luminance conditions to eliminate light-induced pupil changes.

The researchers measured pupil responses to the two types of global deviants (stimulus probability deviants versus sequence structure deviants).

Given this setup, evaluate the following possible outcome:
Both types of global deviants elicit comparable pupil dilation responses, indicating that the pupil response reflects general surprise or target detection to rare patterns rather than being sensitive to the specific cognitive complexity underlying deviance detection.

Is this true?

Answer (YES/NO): YES